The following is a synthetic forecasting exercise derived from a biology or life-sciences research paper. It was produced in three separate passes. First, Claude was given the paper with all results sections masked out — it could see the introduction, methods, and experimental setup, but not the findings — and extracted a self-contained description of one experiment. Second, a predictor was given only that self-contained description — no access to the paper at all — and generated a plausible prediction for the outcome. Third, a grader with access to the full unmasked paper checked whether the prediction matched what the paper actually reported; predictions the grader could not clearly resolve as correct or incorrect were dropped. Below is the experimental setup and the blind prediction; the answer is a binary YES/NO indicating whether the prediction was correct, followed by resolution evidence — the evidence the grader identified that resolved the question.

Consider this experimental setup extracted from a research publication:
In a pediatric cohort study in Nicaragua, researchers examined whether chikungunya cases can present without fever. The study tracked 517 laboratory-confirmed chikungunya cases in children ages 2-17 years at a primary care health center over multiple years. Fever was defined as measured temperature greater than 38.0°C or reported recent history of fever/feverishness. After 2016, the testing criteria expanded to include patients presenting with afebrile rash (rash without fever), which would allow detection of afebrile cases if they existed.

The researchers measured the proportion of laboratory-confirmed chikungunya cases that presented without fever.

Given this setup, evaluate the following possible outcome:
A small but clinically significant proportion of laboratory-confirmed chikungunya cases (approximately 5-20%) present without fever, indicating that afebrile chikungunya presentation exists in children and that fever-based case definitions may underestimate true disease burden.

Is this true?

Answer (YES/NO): NO